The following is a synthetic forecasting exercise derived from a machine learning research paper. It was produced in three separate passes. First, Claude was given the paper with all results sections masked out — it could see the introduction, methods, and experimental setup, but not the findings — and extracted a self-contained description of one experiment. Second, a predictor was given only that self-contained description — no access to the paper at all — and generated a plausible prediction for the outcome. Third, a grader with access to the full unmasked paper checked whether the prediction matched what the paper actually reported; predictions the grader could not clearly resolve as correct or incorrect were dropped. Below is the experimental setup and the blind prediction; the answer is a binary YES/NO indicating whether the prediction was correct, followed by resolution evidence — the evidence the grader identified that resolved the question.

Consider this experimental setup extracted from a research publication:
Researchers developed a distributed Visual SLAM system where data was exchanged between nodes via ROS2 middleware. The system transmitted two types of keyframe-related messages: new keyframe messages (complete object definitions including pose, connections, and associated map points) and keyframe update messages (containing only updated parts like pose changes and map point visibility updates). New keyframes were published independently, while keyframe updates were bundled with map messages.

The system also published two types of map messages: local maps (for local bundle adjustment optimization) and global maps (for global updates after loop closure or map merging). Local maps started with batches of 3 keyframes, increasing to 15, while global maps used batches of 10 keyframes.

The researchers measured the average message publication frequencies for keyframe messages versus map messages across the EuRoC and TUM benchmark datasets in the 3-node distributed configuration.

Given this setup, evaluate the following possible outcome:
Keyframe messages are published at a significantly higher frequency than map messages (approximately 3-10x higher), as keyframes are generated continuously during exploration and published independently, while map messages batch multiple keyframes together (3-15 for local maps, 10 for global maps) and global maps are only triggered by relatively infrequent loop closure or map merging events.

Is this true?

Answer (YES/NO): NO